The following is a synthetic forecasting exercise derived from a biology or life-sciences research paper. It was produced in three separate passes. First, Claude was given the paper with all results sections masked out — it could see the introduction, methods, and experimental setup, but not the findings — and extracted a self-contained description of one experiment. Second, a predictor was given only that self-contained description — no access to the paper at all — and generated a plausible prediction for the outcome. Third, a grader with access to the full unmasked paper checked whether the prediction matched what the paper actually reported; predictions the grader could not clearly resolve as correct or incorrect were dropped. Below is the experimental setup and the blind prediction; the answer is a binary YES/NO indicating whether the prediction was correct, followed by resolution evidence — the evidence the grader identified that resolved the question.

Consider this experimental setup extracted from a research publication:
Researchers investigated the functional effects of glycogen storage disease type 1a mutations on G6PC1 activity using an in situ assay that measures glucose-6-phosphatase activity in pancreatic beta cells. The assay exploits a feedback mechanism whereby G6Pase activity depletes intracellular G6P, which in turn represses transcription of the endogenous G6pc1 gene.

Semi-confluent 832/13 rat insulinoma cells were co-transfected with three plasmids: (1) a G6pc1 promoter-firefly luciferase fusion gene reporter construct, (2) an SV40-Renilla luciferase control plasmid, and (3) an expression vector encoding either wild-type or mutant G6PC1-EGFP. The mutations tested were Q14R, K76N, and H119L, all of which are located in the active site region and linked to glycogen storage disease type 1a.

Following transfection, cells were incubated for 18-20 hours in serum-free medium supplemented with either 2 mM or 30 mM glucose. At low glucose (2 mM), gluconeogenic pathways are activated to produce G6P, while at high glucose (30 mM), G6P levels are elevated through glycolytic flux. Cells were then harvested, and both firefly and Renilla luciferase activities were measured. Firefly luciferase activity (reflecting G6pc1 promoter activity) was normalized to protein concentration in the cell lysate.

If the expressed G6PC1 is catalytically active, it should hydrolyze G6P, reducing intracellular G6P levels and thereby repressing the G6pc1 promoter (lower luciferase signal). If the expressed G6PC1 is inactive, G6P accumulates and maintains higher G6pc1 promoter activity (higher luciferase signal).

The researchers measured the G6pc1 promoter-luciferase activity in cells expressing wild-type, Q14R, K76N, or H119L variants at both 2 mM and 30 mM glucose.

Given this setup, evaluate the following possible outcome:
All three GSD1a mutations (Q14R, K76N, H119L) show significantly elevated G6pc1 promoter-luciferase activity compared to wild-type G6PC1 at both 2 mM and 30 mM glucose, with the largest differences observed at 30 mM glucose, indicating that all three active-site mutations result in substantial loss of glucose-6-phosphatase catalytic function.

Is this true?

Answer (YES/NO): NO